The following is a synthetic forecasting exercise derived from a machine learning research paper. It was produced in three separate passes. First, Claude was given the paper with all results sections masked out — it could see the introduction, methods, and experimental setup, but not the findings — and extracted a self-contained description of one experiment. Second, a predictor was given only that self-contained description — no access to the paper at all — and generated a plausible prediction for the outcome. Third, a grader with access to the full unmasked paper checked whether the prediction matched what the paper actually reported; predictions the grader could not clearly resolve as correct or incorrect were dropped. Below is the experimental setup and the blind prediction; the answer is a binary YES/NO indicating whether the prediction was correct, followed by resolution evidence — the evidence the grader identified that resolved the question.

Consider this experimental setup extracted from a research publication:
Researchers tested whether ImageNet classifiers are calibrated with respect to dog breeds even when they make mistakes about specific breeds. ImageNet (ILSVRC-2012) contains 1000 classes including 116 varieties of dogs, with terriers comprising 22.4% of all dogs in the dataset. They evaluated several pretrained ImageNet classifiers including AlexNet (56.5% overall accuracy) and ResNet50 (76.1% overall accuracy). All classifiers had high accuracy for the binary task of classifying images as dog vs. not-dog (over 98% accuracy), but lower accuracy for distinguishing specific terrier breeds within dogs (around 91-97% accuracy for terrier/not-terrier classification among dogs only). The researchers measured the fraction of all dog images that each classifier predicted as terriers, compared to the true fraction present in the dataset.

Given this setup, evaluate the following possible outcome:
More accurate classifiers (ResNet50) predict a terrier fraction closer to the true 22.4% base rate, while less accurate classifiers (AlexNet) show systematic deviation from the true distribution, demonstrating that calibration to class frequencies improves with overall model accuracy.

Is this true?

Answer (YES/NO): NO